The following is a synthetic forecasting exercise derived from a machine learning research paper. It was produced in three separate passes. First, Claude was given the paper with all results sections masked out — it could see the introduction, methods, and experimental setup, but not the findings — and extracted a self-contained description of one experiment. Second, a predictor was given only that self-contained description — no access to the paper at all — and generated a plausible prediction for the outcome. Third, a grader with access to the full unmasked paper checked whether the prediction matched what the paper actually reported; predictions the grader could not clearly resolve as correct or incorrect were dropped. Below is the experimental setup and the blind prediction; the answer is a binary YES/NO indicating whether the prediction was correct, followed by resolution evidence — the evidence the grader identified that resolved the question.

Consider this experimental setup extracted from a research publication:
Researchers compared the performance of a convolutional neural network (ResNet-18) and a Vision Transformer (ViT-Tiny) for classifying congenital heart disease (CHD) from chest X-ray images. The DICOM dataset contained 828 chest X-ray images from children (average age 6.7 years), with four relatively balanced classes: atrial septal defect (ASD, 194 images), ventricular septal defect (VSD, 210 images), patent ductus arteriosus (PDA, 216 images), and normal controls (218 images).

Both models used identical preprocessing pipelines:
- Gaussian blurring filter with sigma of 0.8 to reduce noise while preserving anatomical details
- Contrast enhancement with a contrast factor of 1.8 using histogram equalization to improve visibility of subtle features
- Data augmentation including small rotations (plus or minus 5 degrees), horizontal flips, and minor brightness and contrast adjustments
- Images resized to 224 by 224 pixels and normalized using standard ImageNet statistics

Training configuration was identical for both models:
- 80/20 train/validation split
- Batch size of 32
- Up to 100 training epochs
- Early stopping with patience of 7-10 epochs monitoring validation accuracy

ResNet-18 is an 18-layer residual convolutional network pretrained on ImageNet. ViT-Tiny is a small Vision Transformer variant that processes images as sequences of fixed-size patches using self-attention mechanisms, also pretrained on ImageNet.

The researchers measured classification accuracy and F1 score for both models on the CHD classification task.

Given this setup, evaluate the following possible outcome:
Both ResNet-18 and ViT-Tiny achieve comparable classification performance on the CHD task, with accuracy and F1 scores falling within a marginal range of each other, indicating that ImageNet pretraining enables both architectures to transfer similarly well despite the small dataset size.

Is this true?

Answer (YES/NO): NO